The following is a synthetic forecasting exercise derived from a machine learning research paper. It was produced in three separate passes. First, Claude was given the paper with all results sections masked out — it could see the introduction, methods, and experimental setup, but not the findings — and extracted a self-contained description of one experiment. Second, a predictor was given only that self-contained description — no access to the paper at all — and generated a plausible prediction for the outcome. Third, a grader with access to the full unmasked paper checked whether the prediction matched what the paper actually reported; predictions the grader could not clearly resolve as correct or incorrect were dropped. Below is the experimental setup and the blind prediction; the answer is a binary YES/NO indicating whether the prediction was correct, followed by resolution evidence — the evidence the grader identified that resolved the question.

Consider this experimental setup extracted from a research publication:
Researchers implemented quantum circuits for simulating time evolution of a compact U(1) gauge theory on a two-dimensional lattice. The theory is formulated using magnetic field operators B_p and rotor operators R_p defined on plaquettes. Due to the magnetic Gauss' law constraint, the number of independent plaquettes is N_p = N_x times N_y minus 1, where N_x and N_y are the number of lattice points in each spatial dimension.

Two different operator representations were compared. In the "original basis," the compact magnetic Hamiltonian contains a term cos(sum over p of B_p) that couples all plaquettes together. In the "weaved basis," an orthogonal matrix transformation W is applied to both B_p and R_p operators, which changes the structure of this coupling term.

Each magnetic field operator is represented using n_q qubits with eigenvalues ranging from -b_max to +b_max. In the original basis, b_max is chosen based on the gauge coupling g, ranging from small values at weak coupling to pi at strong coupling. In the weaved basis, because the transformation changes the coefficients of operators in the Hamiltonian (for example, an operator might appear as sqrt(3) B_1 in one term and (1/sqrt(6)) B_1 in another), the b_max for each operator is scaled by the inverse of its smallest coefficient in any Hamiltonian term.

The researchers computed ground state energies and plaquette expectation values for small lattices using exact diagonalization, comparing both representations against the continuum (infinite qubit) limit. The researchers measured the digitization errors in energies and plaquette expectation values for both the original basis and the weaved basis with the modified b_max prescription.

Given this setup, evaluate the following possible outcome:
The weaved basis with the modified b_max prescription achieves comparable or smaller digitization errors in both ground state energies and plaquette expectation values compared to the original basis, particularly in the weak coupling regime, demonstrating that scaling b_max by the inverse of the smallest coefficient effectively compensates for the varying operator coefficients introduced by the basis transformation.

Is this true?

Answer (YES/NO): NO